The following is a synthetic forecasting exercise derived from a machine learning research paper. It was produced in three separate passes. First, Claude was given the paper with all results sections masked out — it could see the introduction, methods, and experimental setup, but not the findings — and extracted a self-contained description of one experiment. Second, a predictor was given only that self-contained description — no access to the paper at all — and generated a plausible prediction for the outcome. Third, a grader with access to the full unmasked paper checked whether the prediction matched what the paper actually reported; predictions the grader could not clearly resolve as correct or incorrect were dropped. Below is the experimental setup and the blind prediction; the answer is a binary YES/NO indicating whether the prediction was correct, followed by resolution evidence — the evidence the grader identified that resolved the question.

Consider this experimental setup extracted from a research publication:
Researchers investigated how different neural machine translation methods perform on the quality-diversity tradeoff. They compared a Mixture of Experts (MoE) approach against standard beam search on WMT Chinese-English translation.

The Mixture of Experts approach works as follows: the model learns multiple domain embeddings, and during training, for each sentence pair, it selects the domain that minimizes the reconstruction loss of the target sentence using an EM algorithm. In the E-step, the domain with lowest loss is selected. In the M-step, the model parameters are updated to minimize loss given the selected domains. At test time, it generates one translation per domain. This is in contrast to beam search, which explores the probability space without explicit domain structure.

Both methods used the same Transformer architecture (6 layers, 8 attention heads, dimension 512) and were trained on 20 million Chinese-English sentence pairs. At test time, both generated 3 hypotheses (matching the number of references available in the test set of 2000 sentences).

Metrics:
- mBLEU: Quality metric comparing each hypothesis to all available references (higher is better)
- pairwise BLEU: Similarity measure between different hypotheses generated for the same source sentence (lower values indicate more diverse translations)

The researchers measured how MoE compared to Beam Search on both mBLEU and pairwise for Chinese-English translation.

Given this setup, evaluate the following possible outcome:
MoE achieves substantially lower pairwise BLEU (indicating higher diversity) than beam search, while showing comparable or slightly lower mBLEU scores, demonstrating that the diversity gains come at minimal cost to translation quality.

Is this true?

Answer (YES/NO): NO